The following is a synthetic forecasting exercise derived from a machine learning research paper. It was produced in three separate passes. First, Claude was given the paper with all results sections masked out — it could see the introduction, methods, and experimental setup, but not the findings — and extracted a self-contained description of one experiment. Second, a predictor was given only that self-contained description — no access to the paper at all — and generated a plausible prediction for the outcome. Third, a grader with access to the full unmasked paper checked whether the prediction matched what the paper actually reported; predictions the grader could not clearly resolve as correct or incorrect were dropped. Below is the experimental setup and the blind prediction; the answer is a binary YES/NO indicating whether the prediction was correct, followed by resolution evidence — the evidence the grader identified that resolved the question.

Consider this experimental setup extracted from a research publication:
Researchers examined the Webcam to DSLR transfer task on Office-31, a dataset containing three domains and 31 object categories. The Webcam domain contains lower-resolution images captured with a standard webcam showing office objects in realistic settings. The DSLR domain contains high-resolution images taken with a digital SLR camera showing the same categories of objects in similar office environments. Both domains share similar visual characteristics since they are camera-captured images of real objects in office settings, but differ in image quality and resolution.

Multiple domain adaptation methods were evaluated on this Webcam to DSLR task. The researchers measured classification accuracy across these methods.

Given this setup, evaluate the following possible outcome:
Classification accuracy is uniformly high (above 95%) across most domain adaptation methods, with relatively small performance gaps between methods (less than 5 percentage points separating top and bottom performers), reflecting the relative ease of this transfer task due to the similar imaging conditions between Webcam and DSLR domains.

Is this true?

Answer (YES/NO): YES